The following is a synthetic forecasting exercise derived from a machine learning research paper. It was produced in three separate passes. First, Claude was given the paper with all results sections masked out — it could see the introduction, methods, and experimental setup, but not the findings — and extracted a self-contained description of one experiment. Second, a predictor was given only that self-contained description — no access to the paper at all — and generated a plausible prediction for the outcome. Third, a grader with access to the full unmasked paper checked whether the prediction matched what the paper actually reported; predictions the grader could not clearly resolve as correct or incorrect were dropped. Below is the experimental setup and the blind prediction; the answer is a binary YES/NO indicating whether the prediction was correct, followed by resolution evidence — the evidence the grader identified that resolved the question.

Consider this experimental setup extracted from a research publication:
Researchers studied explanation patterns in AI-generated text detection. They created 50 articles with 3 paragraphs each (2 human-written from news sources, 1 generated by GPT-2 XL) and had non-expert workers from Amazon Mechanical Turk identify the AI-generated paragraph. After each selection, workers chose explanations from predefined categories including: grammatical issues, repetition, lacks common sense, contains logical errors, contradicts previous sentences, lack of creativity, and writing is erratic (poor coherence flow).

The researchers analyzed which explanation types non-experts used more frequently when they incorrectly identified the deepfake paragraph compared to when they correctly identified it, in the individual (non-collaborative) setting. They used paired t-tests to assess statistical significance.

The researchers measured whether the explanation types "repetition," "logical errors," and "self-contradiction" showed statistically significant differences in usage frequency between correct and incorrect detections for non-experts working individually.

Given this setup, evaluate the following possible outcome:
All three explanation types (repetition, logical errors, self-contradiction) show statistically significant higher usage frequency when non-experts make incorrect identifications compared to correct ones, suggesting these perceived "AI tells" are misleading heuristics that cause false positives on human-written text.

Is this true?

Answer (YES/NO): NO